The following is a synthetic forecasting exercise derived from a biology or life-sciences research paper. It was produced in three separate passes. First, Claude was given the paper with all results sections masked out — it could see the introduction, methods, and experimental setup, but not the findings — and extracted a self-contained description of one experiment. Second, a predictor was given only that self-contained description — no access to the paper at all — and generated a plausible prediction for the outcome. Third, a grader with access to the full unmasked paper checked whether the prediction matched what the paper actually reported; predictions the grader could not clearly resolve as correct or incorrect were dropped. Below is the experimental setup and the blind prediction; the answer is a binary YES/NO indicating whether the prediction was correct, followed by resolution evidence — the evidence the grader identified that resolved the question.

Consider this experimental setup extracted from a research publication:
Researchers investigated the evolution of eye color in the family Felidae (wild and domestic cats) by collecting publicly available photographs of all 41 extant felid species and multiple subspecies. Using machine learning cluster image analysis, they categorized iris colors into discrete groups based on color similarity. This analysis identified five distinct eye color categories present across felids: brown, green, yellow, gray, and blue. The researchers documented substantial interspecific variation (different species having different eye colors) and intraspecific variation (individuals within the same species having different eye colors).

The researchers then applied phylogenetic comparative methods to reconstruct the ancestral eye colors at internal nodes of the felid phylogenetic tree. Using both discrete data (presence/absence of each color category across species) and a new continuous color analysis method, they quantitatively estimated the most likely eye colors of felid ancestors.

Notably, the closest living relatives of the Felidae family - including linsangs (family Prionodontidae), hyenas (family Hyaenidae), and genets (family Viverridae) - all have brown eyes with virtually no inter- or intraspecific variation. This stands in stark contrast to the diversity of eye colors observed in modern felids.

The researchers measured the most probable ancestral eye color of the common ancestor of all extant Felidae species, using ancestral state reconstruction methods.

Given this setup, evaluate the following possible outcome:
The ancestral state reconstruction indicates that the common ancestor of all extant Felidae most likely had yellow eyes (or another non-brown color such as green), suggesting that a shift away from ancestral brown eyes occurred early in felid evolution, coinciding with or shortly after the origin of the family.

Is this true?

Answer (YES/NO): NO